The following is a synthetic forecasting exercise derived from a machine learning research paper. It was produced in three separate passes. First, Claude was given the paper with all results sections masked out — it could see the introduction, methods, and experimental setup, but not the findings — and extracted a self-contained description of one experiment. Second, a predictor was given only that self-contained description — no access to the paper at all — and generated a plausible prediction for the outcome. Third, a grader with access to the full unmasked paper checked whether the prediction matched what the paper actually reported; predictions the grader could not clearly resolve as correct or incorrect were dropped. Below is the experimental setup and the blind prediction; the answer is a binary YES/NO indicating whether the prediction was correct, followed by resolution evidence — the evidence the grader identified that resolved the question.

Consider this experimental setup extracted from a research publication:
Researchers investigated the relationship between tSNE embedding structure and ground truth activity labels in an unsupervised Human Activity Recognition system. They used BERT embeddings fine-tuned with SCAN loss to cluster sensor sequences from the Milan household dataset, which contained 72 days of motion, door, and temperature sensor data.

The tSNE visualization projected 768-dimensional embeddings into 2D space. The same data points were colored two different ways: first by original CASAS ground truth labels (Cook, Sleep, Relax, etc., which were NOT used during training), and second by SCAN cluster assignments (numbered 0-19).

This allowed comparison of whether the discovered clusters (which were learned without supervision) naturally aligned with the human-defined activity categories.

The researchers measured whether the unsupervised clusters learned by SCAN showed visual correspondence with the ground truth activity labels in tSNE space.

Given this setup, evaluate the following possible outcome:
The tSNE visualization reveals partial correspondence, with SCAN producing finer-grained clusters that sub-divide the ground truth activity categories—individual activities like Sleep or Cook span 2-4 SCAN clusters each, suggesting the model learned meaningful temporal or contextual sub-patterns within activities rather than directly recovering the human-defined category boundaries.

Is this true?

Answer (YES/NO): YES